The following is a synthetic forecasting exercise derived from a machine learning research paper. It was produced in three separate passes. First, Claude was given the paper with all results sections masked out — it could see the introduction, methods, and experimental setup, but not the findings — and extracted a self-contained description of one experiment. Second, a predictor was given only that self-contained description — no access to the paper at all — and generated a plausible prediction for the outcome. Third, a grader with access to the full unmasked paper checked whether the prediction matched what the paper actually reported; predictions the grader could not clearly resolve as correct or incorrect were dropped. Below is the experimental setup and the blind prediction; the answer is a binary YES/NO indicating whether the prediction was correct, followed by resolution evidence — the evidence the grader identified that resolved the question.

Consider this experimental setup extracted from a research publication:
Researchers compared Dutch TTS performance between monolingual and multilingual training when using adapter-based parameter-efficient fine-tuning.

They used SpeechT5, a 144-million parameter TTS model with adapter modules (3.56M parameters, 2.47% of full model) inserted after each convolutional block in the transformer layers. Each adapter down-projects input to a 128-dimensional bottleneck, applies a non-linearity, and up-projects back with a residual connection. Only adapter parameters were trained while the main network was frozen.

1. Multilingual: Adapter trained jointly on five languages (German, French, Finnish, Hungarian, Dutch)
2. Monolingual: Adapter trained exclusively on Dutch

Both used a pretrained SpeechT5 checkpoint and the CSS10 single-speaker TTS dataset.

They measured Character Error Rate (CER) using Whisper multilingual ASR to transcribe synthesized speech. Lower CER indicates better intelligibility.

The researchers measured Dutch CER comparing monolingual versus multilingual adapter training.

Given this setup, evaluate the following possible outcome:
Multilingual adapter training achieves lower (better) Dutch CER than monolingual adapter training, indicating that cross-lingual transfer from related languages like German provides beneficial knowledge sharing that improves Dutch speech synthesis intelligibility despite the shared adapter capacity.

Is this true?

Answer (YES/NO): YES